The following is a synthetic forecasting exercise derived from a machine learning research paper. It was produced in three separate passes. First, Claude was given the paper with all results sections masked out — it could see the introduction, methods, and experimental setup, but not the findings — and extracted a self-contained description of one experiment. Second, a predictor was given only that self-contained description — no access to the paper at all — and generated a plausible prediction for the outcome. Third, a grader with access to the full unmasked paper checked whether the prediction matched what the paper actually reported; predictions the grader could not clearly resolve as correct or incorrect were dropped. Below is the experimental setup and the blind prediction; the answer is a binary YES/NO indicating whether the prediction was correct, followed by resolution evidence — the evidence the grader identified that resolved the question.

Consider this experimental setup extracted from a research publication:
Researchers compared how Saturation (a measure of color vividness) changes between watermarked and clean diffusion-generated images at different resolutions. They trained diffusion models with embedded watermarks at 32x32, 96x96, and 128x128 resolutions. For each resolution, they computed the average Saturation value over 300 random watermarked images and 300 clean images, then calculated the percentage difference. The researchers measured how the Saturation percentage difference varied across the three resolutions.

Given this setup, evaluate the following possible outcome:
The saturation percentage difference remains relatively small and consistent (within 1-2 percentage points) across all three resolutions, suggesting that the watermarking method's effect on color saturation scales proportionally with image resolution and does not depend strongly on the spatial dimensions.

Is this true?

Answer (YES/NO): NO